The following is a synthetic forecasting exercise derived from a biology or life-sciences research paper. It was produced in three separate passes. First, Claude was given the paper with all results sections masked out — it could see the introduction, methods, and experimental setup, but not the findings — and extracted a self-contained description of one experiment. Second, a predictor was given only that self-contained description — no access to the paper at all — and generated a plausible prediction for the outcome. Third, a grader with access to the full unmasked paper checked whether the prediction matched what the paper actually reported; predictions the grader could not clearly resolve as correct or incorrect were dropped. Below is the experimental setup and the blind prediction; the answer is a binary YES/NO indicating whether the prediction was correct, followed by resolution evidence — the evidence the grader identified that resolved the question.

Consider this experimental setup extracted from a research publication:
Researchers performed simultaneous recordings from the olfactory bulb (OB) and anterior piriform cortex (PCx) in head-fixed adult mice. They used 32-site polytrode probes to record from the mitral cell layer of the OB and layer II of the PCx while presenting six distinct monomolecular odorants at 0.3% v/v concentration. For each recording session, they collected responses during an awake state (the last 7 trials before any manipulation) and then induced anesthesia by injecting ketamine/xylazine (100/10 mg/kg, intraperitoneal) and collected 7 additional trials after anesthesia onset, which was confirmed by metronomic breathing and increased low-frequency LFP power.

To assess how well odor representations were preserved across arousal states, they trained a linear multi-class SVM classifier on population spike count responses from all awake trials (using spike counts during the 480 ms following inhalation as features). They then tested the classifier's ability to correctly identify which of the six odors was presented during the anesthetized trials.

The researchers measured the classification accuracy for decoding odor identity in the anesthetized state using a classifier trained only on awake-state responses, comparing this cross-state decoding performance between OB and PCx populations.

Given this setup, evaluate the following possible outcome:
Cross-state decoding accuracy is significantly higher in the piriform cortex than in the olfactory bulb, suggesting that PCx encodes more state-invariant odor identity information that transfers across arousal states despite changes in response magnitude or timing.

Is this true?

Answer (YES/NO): YES